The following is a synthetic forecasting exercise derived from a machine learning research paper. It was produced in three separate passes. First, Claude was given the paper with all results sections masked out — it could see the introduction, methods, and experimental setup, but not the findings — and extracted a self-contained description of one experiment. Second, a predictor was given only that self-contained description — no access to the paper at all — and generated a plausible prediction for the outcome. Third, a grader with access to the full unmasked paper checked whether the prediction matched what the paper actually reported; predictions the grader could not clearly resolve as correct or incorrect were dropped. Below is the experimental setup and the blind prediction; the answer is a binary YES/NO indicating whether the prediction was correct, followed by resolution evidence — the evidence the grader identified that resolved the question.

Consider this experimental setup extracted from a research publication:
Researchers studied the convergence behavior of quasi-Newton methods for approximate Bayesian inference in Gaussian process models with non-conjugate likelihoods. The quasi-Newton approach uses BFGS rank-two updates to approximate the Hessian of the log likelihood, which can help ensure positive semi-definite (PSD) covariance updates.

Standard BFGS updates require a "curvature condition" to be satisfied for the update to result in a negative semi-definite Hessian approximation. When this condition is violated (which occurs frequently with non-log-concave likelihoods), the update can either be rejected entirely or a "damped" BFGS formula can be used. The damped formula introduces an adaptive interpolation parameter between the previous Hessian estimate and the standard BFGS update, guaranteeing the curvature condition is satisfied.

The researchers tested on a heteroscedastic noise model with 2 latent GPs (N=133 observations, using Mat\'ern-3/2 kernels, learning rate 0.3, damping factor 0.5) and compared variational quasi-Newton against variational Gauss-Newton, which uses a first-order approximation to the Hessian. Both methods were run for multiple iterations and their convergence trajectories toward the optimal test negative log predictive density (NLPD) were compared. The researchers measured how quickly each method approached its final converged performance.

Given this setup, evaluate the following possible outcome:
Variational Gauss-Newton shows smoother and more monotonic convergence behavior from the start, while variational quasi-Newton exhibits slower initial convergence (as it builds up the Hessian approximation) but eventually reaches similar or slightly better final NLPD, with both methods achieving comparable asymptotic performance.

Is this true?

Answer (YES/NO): NO